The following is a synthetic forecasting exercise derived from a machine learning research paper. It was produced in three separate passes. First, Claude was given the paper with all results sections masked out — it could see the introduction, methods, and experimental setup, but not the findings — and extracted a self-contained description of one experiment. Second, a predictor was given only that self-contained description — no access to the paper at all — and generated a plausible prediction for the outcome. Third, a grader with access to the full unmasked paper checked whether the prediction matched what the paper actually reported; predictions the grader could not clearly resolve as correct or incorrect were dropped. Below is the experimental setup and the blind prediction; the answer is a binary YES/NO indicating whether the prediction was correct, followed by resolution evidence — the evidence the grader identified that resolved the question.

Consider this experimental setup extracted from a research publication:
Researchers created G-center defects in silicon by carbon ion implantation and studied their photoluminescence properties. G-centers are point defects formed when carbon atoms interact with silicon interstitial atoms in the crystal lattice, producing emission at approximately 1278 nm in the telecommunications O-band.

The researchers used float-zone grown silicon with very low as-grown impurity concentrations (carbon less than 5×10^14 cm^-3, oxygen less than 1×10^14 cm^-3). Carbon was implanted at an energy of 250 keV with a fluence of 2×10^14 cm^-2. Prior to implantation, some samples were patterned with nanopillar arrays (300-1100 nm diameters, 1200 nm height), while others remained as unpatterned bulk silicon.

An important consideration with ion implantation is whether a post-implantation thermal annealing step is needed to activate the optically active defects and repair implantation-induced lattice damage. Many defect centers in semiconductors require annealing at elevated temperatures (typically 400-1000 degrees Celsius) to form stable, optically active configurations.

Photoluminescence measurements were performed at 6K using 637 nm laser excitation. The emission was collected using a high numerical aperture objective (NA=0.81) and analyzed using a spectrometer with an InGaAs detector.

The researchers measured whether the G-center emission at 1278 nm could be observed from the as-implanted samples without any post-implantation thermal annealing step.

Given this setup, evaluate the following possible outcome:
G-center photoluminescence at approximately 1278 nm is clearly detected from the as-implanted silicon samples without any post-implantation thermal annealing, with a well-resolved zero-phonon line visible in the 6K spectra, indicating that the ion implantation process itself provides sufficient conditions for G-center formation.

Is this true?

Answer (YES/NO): YES